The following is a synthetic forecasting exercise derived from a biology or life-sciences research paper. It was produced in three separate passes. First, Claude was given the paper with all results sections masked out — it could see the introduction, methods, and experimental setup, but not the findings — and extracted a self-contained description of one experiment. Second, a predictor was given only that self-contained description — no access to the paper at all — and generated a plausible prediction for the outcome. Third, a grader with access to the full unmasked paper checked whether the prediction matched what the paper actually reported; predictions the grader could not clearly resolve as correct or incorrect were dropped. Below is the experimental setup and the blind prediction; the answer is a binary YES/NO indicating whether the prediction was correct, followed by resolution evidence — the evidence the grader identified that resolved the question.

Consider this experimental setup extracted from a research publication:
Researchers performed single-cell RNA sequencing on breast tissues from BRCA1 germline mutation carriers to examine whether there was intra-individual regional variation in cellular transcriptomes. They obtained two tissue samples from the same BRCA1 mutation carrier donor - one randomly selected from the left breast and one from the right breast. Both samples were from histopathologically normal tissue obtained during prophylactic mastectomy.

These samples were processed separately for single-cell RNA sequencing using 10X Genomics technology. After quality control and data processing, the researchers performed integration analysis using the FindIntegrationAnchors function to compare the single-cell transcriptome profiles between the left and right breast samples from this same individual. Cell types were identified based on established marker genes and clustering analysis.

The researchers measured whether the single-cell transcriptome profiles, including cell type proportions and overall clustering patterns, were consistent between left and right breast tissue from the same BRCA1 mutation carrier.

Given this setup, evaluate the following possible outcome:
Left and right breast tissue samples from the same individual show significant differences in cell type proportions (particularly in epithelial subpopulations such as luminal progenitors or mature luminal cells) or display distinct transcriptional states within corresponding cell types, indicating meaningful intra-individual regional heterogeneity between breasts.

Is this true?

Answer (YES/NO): NO